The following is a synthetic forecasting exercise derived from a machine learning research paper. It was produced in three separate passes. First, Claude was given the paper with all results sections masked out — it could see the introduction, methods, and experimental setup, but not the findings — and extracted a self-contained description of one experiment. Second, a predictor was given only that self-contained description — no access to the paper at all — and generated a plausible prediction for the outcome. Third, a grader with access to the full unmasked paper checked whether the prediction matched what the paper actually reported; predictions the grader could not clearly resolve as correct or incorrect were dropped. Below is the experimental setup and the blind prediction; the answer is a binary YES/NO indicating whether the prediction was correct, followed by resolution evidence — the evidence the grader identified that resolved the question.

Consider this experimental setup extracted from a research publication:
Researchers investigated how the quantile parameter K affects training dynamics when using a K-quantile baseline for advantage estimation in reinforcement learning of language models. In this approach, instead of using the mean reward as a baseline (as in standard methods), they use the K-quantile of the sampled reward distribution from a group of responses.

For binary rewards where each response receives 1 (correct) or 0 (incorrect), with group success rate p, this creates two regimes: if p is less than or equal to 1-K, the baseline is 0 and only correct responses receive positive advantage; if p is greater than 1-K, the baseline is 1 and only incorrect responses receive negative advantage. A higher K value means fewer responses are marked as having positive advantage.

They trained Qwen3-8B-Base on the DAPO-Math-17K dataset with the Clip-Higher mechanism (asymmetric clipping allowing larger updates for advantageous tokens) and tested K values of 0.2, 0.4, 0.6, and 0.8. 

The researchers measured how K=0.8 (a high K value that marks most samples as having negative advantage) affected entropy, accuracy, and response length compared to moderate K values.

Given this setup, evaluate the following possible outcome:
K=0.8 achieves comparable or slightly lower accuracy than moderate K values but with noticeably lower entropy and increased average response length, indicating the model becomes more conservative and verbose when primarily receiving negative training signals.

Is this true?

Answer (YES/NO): NO